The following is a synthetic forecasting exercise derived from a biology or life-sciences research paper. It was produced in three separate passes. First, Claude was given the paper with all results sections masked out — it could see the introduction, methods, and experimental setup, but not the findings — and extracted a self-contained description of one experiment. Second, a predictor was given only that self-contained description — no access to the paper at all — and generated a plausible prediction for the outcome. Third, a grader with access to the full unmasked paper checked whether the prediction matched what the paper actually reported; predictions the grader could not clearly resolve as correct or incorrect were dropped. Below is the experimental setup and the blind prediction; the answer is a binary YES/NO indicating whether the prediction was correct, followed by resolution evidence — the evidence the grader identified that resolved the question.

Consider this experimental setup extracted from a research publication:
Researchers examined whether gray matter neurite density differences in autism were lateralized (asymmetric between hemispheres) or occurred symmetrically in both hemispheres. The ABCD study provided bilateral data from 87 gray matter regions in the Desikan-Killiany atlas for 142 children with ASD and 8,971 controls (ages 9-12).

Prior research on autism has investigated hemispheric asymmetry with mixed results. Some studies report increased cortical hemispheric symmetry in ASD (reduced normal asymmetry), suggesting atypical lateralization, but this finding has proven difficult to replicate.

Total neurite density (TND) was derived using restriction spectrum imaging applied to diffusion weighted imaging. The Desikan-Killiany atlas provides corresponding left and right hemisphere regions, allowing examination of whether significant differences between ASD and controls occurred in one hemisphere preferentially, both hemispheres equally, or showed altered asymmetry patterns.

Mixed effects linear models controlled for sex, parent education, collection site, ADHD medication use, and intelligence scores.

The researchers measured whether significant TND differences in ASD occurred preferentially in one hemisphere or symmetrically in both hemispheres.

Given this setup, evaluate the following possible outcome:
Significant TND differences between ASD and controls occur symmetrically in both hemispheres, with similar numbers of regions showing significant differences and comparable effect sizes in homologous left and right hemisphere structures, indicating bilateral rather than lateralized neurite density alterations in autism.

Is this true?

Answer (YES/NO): NO